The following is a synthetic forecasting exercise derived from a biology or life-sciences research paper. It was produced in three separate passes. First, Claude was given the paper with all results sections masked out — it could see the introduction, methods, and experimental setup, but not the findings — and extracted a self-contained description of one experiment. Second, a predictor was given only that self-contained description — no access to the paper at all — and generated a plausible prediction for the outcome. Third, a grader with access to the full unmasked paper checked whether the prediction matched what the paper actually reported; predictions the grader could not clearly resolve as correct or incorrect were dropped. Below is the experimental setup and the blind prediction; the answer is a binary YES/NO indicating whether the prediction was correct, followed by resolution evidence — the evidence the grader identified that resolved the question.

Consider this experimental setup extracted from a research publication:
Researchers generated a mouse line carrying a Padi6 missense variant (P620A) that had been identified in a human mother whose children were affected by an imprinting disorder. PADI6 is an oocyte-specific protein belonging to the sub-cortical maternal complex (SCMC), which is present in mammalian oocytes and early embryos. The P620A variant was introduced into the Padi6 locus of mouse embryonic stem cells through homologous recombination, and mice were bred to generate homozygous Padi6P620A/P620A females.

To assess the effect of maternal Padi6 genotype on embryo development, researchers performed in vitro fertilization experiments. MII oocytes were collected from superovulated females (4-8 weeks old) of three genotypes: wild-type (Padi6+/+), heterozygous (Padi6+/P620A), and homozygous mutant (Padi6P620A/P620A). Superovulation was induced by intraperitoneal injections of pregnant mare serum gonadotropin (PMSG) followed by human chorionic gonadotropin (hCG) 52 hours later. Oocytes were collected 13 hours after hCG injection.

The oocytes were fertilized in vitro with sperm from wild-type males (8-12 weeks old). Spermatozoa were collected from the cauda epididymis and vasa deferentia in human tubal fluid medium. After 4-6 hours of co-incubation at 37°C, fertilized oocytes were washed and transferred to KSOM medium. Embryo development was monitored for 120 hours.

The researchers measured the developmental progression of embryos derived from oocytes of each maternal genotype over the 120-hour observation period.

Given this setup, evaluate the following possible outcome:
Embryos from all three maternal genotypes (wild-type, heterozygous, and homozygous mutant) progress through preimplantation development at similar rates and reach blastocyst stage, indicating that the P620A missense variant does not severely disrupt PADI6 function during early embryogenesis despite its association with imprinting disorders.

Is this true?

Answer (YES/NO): NO